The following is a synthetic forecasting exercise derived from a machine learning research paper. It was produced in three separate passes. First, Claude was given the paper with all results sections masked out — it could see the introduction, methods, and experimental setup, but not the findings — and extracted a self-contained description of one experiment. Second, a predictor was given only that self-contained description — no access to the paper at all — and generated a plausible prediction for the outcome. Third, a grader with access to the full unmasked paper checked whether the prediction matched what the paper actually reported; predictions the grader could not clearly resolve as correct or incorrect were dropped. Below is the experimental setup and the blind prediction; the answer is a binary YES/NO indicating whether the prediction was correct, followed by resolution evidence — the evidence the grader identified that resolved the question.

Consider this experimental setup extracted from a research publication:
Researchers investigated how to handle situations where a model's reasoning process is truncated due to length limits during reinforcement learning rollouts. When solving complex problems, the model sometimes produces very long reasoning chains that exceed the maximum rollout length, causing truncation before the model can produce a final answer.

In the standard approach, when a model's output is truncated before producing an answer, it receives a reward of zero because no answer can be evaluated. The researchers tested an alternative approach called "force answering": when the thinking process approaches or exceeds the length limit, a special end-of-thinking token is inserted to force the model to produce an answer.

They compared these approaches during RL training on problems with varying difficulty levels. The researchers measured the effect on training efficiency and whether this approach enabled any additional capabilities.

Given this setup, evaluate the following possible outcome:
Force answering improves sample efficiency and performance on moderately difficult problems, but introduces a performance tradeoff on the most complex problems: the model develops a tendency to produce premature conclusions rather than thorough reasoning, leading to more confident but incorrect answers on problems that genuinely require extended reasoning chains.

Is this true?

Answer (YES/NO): NO